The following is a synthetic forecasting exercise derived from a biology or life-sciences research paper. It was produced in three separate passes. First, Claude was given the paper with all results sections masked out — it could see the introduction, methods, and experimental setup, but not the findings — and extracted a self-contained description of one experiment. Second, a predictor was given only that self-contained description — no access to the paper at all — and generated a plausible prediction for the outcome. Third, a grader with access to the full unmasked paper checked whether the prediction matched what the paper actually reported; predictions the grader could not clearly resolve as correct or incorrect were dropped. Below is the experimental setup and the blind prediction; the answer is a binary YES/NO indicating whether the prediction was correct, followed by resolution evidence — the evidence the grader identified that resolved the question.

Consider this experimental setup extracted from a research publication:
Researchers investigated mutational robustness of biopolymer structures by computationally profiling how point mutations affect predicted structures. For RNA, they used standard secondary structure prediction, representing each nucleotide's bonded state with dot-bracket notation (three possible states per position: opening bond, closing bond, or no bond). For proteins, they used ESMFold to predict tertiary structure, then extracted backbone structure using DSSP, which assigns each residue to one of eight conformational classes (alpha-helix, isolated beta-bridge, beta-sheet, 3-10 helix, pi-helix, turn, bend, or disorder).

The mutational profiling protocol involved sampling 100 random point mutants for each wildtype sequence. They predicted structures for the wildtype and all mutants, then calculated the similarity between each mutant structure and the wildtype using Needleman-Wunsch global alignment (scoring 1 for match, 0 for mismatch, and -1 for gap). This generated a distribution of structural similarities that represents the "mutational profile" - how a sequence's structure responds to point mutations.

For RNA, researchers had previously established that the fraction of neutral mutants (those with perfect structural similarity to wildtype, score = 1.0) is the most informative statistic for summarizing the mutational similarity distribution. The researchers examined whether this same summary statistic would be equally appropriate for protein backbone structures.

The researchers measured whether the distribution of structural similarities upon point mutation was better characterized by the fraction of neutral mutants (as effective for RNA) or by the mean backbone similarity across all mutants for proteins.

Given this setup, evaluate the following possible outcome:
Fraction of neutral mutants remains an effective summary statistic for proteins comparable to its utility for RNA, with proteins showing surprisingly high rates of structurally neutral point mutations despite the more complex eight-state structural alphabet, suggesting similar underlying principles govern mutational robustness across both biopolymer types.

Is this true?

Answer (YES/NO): NO